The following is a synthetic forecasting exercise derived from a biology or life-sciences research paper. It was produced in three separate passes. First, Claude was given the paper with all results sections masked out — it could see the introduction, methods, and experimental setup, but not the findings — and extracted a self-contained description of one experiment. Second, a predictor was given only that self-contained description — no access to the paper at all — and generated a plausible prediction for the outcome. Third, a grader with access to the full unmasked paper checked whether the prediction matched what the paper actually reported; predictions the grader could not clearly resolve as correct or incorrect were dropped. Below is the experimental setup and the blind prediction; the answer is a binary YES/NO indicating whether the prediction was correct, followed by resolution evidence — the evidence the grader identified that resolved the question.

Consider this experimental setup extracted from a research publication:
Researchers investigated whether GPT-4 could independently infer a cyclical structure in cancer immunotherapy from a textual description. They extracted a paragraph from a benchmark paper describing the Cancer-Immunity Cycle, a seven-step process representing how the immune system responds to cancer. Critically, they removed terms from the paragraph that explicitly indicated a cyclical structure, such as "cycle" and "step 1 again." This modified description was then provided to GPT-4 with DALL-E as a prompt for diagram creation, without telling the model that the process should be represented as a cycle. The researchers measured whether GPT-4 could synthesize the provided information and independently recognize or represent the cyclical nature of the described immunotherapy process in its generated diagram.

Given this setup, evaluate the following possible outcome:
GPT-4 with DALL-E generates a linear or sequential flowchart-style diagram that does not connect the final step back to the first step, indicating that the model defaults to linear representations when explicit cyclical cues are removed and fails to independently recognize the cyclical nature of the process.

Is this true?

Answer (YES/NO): NO